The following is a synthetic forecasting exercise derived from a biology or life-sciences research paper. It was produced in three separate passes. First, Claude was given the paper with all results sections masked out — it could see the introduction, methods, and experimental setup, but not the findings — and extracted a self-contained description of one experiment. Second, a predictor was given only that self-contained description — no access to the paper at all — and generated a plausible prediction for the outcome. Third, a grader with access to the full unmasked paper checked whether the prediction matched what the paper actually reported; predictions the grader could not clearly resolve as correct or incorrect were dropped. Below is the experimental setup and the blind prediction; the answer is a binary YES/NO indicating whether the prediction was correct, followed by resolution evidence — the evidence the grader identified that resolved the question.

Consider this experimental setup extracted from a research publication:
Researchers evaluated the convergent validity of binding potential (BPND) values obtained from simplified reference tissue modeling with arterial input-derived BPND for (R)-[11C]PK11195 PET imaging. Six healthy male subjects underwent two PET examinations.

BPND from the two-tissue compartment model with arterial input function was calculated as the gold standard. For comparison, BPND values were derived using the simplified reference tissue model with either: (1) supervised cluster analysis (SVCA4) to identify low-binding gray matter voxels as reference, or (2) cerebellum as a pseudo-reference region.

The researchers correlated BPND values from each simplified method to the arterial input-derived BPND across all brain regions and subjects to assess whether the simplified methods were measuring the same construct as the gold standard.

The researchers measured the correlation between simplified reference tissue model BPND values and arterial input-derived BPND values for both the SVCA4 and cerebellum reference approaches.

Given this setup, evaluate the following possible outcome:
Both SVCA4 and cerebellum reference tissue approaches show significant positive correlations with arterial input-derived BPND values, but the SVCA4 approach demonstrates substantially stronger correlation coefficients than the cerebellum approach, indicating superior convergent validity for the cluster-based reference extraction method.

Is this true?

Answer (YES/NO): NO